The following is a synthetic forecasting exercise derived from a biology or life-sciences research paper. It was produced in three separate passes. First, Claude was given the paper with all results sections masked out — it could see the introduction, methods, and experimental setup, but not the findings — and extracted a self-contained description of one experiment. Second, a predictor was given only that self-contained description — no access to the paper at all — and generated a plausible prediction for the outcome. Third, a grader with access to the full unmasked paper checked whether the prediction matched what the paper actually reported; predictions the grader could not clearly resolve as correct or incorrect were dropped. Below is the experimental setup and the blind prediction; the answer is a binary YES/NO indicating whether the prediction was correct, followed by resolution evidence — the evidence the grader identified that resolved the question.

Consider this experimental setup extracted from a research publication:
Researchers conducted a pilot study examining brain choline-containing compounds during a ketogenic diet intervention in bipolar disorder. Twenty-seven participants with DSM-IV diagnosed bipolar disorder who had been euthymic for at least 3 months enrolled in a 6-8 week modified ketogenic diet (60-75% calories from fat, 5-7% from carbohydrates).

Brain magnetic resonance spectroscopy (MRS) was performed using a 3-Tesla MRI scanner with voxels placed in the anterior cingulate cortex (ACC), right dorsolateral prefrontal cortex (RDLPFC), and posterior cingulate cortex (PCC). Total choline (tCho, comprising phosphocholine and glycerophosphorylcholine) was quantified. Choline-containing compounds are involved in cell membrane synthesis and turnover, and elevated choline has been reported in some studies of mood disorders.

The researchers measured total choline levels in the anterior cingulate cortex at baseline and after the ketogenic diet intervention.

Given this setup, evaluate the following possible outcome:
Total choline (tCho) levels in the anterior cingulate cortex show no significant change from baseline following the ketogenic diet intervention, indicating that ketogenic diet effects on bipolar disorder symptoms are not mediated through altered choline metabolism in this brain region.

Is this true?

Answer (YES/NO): NO